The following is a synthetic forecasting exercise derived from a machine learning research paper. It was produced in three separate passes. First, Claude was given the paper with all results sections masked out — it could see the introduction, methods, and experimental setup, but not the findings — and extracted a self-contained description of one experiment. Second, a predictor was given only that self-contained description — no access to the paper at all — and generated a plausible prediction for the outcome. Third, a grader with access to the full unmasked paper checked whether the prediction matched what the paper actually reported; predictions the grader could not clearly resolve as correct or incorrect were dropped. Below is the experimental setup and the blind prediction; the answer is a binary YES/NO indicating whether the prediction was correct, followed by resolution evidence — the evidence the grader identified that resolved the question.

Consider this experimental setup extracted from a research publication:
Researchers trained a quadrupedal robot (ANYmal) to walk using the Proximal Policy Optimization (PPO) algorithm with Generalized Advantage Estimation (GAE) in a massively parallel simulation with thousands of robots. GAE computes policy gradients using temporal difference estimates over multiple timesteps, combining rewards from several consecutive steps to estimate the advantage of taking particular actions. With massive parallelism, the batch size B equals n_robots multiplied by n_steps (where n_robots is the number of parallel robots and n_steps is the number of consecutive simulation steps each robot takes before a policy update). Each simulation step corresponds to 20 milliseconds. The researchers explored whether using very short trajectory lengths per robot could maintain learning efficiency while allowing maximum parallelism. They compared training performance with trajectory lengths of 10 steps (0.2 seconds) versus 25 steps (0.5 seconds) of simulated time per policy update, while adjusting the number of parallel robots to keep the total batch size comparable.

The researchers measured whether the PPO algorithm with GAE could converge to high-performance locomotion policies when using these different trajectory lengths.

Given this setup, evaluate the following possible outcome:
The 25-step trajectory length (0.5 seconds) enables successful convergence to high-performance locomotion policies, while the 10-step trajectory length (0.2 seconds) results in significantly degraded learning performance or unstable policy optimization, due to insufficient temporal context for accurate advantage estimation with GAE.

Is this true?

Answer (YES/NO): YES